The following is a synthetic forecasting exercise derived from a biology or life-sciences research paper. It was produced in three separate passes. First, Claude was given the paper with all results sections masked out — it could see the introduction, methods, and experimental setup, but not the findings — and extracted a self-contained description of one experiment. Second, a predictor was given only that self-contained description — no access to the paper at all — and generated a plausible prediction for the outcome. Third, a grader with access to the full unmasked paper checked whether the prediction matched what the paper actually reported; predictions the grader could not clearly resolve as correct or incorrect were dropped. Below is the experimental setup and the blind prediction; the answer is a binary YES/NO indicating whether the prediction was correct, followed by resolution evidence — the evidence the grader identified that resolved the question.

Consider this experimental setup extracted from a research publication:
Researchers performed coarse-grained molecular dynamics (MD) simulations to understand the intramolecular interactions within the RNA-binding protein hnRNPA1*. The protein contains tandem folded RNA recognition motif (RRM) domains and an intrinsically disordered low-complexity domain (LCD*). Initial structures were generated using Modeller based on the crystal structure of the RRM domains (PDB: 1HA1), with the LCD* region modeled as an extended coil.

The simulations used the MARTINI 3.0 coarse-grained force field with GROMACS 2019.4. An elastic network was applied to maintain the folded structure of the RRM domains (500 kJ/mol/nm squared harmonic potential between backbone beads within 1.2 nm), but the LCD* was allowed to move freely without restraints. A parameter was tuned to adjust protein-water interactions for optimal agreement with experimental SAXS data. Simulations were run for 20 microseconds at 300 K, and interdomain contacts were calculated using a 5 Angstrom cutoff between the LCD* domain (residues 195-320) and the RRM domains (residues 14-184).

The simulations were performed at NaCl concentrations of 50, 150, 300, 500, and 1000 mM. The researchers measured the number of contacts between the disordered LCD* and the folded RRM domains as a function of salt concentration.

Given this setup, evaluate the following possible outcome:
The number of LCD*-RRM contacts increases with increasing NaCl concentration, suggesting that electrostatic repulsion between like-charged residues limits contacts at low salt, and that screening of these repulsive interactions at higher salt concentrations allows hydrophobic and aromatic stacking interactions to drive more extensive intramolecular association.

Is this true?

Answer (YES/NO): NO